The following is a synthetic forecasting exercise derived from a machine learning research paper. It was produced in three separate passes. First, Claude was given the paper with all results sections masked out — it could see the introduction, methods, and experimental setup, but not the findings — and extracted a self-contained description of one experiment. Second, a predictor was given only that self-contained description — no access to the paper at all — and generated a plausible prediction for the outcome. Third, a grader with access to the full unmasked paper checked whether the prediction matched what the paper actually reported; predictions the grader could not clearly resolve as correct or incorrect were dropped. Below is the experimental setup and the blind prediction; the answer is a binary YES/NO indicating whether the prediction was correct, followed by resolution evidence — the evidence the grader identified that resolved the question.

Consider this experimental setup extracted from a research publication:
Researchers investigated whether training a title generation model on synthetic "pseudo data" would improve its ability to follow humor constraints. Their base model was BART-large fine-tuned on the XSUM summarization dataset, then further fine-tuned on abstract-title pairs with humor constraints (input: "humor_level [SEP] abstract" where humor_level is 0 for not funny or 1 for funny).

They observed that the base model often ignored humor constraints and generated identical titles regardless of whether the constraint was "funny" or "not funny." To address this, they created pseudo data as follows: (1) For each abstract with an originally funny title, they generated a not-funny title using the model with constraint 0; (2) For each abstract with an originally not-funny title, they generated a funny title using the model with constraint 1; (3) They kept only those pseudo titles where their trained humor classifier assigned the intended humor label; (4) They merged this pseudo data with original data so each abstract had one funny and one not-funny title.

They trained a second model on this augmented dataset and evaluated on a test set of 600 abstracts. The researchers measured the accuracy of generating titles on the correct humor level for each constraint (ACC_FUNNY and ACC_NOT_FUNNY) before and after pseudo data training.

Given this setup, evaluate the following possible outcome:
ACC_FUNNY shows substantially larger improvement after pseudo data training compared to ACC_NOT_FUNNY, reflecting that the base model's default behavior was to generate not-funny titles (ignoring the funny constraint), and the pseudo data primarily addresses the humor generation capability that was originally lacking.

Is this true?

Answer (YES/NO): YES